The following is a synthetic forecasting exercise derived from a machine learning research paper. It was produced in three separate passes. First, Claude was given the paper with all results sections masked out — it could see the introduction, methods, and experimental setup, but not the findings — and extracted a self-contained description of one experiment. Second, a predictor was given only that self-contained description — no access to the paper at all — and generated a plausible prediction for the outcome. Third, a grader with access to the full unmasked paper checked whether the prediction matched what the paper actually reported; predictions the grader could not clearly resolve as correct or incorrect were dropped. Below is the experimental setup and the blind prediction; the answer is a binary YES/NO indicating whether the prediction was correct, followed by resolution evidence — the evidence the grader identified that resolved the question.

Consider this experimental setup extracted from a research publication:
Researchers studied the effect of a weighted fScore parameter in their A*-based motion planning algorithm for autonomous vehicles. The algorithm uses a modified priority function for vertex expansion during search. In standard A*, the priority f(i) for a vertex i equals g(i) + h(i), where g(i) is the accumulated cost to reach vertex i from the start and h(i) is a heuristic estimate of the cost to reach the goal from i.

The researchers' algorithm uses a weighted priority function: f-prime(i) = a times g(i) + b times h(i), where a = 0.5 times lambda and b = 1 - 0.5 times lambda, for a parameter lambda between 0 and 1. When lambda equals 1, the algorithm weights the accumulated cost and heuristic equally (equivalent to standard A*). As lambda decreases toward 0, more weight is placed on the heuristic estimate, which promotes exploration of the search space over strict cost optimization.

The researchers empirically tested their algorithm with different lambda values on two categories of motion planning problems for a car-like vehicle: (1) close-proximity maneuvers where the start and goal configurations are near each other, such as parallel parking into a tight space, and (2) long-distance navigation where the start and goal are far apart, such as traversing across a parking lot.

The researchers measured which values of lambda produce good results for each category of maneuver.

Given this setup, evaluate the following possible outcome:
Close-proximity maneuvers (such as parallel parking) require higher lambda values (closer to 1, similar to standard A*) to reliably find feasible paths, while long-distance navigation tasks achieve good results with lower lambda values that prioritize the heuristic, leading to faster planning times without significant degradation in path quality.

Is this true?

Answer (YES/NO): NO